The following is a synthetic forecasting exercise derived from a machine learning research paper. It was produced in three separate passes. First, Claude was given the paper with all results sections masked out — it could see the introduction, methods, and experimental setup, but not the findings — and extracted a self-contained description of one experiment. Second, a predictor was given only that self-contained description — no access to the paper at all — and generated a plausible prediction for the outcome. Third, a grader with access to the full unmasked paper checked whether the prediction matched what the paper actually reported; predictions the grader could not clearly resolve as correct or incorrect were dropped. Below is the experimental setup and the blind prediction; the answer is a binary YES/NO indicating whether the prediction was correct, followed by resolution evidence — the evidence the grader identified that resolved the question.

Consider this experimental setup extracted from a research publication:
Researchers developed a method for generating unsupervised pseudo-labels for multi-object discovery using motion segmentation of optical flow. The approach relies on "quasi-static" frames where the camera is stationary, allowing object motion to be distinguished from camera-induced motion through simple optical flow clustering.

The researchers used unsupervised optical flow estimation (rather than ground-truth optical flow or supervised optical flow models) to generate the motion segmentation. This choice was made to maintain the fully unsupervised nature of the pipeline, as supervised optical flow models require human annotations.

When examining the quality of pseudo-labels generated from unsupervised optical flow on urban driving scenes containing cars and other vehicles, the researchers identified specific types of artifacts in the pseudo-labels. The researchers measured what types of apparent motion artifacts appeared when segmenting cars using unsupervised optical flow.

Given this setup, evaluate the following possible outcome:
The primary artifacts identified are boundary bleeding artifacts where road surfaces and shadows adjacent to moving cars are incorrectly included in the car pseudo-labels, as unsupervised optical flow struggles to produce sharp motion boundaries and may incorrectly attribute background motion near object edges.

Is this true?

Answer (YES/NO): NO